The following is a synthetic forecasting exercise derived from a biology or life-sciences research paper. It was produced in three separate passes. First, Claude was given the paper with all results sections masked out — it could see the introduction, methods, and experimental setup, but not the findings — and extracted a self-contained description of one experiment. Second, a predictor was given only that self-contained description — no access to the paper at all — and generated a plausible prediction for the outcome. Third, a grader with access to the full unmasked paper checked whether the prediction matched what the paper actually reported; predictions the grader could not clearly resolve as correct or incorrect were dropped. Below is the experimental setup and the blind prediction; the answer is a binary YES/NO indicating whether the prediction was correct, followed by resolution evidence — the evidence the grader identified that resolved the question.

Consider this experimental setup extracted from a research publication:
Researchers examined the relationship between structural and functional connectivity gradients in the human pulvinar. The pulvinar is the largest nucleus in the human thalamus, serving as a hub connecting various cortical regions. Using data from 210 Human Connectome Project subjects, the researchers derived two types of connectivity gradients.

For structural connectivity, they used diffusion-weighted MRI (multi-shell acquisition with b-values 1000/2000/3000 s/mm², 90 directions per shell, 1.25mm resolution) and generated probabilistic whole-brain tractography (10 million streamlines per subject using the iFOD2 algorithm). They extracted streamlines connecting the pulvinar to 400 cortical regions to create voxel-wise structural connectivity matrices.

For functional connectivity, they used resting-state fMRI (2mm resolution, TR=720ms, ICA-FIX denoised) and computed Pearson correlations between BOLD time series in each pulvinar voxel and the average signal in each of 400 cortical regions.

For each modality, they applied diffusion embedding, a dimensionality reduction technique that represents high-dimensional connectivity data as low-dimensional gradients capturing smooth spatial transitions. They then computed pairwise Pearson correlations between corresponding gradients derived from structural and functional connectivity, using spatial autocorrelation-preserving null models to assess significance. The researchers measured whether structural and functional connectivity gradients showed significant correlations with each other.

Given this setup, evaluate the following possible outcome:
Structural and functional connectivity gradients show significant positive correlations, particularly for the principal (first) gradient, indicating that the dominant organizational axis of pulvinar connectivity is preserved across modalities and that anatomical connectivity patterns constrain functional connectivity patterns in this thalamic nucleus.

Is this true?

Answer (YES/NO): NO